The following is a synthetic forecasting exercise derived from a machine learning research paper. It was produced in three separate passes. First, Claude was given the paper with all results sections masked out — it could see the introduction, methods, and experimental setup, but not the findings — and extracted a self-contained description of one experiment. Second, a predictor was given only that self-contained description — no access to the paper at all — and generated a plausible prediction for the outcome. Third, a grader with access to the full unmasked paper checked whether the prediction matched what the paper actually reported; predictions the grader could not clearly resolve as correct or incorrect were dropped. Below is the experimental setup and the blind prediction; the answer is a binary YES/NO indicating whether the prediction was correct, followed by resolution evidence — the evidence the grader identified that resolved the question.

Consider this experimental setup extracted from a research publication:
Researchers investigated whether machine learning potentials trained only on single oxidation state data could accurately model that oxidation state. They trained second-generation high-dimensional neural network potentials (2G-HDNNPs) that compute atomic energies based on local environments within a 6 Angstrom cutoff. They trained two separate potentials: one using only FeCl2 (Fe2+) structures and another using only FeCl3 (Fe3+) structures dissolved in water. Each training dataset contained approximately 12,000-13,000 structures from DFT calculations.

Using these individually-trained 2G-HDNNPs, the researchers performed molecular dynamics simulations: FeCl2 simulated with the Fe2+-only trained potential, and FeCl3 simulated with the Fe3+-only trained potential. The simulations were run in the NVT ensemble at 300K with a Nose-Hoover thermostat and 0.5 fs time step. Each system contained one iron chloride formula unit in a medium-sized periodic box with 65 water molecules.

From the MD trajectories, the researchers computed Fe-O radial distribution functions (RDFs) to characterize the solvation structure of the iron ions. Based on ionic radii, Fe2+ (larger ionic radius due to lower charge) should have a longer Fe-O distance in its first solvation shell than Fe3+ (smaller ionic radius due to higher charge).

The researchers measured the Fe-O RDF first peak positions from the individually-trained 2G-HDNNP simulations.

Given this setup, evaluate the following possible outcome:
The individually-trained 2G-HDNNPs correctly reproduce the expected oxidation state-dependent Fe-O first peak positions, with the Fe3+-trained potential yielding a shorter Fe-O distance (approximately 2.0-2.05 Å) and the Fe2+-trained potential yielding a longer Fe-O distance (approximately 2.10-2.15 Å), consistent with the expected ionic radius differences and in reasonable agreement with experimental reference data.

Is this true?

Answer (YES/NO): YES